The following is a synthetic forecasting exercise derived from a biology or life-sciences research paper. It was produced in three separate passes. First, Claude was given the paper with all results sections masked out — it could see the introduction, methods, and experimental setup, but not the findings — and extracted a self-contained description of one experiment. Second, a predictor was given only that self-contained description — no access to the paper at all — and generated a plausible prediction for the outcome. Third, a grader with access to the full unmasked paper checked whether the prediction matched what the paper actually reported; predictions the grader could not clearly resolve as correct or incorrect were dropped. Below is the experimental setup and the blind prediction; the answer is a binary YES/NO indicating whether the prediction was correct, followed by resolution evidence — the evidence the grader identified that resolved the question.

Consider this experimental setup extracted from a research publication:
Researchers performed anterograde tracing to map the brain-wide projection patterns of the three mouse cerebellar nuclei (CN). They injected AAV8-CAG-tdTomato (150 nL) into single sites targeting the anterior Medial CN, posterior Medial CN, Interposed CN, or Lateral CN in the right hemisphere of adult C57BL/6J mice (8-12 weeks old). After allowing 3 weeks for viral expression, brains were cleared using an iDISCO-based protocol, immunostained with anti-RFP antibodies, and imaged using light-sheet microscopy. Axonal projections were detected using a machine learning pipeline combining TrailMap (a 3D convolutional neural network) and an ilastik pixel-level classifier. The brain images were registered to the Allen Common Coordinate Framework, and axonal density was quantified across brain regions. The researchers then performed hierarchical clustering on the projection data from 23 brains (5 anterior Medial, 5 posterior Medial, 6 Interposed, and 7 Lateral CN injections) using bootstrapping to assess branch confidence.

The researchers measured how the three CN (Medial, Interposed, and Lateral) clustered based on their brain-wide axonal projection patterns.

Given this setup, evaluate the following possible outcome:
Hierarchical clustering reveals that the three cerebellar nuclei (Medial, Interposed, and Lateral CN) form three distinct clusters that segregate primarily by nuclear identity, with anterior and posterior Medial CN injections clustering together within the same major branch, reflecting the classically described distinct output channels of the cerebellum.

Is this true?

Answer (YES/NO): NO